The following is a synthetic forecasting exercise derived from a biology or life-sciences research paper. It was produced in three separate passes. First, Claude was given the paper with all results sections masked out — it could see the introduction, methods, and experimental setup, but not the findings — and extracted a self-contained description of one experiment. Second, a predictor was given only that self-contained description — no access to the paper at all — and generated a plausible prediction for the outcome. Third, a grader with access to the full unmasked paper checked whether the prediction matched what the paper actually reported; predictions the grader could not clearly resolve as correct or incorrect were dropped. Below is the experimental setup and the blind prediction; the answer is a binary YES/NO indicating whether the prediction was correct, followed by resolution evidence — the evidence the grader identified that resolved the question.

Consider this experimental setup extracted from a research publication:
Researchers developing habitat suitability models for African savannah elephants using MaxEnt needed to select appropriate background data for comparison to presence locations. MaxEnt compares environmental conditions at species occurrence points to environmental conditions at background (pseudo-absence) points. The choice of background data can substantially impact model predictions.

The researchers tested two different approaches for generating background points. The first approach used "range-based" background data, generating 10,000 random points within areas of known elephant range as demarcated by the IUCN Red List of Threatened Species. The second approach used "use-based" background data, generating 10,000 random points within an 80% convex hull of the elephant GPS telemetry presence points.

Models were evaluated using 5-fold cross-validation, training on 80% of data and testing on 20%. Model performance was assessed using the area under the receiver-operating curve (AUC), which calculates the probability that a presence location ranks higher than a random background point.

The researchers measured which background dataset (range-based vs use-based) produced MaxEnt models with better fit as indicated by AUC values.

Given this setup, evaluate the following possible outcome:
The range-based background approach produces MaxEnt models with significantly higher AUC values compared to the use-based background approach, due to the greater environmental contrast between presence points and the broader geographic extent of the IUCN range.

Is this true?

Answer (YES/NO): NO